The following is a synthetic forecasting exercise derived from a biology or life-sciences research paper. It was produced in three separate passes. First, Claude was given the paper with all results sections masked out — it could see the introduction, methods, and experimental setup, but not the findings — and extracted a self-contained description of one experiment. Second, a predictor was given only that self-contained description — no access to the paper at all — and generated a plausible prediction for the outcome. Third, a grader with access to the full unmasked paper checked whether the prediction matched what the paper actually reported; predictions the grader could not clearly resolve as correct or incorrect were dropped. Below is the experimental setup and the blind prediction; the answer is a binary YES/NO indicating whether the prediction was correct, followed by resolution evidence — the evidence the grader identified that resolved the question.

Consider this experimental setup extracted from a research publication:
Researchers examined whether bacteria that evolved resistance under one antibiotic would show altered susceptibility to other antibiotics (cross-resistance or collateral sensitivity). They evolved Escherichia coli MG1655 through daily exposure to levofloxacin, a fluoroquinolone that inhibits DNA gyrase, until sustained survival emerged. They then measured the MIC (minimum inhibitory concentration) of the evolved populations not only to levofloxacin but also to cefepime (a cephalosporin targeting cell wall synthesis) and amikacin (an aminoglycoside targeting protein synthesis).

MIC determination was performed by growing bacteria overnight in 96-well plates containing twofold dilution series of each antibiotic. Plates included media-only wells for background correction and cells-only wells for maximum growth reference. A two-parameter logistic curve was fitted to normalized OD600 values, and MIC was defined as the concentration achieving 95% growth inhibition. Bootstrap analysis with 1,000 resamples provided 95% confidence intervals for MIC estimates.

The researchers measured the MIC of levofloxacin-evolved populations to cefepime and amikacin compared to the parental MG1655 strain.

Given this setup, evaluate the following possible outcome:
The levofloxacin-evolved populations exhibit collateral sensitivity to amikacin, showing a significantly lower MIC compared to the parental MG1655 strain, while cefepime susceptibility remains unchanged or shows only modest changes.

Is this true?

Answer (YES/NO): NO